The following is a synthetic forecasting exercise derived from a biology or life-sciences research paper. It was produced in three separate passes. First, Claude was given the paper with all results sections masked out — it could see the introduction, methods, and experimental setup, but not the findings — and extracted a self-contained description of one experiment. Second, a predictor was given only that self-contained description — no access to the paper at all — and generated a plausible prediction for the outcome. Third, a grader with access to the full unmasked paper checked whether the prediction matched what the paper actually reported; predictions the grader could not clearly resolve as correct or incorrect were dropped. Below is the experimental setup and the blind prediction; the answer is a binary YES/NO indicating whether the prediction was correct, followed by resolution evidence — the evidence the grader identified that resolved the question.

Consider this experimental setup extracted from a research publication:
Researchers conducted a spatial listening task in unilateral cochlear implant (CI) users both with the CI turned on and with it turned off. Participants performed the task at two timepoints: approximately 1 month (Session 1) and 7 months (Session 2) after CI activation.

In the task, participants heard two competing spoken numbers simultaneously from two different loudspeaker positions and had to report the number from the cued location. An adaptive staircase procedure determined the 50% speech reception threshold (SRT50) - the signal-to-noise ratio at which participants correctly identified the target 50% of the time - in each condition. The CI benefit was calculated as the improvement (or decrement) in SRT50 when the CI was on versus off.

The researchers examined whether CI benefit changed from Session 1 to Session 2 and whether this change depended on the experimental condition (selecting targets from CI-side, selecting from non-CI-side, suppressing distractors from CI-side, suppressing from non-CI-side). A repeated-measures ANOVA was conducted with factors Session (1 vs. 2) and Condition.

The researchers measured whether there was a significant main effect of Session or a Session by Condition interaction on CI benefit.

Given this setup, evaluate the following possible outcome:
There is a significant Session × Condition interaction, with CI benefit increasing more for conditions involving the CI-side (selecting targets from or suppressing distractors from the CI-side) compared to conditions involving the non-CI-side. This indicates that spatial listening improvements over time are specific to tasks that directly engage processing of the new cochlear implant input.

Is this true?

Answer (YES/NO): NO